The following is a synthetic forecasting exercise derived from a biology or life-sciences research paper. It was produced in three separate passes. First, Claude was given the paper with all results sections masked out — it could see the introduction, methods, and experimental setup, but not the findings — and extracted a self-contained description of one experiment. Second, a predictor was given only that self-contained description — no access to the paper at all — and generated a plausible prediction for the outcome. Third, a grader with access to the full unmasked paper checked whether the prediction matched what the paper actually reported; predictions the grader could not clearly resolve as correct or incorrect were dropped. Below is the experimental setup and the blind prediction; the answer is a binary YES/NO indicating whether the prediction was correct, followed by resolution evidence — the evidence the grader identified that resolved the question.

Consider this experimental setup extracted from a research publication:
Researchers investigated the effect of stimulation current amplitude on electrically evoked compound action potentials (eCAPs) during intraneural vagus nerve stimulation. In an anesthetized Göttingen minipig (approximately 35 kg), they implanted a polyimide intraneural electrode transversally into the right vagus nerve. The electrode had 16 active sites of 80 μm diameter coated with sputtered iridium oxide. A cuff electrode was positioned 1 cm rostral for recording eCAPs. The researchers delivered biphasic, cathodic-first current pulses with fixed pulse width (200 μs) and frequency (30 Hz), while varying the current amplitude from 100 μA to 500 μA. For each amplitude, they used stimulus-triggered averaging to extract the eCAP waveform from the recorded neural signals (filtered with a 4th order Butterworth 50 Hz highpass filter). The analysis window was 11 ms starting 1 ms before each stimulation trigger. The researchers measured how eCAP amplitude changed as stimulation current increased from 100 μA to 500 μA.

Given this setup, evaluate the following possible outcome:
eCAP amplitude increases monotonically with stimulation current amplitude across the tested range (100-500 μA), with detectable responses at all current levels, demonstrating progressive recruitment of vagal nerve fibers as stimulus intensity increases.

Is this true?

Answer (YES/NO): YES